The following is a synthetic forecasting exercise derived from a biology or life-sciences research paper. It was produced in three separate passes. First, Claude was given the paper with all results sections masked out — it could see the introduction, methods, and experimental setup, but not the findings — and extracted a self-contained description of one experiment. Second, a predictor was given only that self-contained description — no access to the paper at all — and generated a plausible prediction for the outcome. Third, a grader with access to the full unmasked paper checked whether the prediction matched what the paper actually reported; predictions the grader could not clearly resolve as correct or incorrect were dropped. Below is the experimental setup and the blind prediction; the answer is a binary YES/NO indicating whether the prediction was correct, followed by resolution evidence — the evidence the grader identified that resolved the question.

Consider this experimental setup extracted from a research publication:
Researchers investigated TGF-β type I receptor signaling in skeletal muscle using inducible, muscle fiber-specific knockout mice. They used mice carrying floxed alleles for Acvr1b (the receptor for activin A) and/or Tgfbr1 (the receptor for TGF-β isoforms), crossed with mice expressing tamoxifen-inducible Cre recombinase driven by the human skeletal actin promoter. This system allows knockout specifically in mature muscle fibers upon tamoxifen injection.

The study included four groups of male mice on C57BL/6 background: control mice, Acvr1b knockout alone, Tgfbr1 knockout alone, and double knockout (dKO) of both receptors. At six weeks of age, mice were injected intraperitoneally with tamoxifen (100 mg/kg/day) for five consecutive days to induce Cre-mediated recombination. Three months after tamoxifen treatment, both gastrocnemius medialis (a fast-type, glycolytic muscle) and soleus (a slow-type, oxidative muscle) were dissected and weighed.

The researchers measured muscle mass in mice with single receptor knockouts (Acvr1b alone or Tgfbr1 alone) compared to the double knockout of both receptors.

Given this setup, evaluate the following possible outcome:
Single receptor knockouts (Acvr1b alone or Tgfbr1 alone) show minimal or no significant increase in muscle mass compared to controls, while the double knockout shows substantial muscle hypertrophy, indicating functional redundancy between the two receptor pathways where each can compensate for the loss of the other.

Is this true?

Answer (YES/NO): YES